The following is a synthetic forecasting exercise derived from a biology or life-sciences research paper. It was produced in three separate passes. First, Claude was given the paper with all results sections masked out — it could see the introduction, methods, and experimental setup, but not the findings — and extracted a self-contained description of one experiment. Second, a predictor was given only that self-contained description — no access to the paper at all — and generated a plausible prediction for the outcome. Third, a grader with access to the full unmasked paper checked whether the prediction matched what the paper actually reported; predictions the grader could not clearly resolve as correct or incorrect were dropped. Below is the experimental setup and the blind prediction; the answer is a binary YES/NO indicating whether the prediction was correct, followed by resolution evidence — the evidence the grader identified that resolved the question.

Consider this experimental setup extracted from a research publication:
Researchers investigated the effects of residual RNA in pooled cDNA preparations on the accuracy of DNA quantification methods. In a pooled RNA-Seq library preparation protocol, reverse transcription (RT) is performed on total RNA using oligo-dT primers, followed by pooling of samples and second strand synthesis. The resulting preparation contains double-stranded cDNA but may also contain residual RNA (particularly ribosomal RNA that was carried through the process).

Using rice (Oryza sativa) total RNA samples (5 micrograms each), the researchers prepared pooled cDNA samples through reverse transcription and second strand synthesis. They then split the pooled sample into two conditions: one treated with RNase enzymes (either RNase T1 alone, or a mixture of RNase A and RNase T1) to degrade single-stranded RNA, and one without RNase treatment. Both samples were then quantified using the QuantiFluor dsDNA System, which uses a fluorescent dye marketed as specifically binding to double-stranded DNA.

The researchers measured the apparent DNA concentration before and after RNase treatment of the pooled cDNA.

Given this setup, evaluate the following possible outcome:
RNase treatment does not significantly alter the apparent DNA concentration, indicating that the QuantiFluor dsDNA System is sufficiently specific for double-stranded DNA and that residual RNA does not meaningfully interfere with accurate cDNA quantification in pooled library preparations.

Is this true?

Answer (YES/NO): NO